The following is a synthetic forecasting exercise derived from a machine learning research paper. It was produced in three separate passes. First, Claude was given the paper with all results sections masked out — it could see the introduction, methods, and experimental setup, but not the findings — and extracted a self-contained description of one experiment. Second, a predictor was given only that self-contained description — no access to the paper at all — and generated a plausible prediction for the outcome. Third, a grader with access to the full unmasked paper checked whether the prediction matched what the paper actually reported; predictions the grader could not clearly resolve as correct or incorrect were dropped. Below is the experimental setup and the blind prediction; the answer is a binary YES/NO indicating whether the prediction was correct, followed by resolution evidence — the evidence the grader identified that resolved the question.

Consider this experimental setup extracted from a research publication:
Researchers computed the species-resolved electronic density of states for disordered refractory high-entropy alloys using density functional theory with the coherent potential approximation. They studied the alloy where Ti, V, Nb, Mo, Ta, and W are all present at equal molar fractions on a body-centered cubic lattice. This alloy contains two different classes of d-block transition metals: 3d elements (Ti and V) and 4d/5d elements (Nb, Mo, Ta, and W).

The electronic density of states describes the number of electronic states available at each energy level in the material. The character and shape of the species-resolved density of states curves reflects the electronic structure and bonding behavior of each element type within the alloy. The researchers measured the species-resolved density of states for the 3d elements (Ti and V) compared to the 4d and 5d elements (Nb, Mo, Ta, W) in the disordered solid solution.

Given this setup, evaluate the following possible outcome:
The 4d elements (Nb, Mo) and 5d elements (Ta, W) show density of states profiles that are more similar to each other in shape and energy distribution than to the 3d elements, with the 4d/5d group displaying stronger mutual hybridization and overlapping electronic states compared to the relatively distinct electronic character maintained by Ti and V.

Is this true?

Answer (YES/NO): YES